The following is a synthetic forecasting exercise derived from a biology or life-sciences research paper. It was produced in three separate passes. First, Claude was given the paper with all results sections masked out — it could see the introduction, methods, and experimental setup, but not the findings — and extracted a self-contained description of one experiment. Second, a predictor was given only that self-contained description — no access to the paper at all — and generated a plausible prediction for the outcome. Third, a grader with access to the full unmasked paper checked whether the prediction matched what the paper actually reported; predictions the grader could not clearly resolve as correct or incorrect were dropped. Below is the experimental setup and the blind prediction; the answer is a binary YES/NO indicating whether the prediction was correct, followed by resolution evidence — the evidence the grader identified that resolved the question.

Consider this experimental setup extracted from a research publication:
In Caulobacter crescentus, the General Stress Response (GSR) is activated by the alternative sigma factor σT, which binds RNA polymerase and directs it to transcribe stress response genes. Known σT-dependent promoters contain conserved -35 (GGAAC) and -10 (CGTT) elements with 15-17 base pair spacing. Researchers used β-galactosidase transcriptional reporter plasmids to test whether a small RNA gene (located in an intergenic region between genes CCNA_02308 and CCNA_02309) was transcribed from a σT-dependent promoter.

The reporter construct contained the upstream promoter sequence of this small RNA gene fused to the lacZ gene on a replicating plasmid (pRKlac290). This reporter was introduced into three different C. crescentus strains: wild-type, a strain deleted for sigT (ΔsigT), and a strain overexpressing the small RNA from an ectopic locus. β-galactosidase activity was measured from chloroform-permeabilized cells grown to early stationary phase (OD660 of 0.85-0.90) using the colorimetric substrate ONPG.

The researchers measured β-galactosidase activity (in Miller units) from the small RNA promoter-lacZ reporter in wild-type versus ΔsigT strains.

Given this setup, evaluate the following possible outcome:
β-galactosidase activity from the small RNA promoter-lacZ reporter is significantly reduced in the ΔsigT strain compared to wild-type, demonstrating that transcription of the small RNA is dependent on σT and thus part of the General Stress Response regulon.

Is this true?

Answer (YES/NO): YES